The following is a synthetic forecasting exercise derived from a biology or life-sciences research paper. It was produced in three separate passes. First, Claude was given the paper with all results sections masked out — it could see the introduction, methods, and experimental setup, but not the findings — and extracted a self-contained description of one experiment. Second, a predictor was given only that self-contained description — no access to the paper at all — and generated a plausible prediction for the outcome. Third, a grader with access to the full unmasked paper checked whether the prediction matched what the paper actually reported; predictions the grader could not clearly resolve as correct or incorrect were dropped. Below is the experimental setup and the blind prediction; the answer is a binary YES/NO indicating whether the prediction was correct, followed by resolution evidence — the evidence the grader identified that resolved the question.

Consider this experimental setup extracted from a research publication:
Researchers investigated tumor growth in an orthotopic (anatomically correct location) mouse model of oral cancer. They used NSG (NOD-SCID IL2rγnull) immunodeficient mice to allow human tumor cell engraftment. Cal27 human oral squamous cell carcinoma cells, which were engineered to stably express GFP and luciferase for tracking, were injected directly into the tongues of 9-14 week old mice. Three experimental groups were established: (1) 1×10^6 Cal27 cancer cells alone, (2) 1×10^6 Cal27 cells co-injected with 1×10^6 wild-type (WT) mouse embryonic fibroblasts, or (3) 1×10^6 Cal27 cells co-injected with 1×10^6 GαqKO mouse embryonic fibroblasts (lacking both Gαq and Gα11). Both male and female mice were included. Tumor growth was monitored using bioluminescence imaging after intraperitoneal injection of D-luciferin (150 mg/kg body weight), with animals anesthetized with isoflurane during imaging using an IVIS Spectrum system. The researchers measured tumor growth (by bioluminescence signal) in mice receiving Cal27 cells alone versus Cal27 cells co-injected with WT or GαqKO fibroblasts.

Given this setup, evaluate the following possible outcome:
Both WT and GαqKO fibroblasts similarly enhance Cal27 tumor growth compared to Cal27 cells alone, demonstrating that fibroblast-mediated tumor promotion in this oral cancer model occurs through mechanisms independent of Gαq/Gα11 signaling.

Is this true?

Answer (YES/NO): NO